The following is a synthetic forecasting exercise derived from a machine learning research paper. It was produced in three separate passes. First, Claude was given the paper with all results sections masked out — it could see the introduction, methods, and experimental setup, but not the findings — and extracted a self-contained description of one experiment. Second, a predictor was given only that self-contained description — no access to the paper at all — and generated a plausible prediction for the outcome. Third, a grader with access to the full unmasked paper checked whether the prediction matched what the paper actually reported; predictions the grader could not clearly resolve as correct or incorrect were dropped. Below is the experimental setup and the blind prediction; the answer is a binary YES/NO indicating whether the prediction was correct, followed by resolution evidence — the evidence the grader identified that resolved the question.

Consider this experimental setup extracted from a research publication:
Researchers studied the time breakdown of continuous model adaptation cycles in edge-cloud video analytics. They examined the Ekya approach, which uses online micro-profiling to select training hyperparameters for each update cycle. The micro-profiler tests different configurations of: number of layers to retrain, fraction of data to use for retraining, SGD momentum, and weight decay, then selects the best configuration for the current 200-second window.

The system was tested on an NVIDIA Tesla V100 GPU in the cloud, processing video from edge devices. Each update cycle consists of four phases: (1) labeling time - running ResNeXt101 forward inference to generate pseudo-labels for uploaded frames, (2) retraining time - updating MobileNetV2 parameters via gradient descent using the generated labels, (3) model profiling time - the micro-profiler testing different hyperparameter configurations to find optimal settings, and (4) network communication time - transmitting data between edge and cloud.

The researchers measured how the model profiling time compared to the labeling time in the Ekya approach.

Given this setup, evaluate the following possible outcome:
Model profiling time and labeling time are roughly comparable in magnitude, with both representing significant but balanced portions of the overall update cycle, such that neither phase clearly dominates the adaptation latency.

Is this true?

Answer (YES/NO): NO